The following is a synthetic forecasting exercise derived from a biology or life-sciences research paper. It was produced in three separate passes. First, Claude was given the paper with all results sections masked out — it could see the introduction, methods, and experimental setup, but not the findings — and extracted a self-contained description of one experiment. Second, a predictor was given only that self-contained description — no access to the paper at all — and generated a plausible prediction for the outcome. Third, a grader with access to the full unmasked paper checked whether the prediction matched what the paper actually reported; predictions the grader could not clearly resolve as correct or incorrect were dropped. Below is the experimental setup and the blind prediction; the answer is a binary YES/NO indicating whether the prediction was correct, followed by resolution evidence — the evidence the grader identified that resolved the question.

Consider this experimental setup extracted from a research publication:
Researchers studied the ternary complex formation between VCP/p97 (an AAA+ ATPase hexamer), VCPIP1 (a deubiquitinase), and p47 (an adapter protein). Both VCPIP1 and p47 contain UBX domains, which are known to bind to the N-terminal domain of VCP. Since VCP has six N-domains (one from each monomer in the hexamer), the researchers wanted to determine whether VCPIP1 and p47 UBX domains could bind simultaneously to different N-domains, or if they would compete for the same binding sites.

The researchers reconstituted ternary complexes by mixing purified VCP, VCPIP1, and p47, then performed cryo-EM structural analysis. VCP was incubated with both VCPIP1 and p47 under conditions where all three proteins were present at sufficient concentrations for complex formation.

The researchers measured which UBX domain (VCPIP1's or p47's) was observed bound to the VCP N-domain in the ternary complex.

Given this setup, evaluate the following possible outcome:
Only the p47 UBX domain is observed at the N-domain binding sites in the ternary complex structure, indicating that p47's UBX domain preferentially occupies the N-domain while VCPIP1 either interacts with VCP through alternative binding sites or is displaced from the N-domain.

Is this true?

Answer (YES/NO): YES